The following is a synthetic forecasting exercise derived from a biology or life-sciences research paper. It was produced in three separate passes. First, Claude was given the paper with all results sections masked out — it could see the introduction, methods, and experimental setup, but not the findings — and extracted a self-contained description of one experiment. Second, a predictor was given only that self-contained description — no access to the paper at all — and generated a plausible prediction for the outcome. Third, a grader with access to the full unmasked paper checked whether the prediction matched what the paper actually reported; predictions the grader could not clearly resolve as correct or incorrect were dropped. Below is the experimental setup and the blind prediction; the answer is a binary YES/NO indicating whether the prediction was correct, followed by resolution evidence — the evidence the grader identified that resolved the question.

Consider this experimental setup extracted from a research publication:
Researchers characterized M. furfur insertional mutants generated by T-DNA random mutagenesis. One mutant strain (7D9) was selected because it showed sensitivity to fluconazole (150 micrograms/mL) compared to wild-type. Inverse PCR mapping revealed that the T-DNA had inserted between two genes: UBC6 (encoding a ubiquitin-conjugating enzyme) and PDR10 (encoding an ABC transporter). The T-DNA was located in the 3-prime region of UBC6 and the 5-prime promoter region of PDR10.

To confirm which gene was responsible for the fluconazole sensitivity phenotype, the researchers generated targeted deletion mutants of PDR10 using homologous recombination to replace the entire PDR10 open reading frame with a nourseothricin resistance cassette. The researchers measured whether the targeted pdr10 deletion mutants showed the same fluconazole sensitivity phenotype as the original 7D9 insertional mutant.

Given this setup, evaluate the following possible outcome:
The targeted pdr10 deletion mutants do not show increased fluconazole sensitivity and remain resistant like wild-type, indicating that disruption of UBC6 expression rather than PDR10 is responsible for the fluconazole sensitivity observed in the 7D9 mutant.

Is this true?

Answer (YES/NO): NO